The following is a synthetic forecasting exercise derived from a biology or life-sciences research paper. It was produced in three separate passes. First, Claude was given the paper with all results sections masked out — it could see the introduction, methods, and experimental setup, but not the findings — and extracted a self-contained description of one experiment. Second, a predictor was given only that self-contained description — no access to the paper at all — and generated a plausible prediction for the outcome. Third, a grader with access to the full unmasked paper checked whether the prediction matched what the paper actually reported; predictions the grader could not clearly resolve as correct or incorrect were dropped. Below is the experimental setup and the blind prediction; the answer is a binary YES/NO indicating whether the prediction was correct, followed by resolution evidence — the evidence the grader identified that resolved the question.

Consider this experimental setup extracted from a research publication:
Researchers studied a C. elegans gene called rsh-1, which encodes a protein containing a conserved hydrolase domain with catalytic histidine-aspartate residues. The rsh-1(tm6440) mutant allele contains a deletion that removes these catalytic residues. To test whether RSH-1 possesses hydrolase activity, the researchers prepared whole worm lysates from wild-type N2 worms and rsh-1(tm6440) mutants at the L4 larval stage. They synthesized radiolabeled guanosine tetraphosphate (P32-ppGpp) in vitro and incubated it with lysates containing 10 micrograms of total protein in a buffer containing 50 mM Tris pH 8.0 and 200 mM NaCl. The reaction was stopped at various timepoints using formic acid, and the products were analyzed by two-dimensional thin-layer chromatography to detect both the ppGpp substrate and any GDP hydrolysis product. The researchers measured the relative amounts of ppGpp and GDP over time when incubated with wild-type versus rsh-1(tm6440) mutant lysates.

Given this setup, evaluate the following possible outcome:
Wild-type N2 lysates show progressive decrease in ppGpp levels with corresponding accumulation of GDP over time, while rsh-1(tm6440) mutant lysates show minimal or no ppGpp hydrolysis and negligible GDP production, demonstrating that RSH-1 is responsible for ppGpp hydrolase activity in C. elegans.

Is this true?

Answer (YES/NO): YES